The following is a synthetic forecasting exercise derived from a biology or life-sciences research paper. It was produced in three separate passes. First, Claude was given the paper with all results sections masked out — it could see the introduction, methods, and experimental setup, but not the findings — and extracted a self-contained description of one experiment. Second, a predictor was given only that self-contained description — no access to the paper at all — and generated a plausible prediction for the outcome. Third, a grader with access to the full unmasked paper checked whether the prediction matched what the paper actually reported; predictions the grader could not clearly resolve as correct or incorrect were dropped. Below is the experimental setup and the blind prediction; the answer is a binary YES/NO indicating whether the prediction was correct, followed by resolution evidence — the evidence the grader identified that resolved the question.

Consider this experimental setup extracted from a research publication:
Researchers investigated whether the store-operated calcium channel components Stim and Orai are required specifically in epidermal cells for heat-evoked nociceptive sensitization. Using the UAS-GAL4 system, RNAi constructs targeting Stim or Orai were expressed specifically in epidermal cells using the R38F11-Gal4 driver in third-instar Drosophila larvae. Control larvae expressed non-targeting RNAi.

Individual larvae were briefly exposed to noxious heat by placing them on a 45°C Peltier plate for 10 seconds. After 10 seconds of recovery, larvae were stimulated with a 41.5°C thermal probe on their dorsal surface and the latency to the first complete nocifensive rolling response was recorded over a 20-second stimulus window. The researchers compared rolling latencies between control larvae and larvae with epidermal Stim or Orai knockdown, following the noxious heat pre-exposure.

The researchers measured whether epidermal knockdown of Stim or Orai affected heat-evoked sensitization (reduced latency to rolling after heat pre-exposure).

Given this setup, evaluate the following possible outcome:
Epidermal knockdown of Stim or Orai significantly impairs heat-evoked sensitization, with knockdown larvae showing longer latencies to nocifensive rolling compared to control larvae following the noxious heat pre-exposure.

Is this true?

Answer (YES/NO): YES